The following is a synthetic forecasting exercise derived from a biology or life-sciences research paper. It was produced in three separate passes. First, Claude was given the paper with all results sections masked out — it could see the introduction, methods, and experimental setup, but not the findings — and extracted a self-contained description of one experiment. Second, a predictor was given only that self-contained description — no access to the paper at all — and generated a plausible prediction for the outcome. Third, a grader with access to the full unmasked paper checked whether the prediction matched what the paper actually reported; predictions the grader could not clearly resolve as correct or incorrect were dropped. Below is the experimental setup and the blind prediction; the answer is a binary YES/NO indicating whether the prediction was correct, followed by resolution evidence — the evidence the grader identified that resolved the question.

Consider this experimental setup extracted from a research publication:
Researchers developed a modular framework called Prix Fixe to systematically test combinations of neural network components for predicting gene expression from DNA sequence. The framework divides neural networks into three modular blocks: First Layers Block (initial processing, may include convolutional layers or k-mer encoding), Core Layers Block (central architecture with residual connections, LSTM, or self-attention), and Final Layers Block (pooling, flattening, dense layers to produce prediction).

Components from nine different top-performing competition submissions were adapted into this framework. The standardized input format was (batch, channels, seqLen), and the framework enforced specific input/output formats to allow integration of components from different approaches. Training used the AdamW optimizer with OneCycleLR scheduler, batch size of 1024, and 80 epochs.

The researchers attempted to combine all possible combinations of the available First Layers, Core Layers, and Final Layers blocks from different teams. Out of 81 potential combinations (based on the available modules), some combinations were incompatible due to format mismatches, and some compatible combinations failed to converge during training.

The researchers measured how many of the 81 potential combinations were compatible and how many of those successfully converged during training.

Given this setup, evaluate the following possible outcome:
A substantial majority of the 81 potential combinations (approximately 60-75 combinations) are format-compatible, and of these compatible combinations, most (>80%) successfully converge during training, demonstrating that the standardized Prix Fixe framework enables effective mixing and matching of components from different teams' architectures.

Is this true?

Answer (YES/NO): NO